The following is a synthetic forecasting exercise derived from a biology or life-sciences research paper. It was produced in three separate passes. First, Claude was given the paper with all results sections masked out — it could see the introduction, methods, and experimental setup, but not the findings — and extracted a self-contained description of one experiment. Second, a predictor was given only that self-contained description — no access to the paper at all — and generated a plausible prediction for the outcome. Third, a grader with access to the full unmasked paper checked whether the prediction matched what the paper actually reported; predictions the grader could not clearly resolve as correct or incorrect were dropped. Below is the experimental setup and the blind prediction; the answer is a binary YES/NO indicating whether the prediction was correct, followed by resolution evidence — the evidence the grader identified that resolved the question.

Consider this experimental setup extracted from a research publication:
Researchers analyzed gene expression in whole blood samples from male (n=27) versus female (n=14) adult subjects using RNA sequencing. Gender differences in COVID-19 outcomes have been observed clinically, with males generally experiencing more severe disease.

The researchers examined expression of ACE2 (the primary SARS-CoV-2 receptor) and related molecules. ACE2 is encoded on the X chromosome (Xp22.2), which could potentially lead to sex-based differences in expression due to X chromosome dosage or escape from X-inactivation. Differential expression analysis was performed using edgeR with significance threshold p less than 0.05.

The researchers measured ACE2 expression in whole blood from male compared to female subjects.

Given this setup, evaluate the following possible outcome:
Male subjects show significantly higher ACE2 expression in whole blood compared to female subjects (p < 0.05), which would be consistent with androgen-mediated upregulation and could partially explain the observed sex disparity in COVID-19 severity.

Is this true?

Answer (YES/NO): NO